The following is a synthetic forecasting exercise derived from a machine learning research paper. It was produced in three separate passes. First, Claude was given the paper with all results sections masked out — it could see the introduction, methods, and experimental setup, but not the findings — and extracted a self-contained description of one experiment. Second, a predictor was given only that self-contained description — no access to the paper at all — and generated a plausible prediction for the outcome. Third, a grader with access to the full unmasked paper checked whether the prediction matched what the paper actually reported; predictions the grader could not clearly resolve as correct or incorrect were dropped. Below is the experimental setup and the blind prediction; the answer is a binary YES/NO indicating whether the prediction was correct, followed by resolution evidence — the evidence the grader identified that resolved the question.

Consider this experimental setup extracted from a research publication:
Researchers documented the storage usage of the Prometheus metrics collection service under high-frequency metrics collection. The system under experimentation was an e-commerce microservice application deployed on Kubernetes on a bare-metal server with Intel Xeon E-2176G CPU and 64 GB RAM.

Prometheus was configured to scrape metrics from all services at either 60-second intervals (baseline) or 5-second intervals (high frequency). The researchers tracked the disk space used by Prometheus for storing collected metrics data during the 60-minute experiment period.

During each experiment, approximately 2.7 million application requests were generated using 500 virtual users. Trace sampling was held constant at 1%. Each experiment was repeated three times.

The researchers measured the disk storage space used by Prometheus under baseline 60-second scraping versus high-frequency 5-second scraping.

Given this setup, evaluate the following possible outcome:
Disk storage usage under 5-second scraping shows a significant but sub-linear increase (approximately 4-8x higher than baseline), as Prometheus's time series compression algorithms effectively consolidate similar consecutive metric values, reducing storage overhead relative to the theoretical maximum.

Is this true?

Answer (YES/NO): NO